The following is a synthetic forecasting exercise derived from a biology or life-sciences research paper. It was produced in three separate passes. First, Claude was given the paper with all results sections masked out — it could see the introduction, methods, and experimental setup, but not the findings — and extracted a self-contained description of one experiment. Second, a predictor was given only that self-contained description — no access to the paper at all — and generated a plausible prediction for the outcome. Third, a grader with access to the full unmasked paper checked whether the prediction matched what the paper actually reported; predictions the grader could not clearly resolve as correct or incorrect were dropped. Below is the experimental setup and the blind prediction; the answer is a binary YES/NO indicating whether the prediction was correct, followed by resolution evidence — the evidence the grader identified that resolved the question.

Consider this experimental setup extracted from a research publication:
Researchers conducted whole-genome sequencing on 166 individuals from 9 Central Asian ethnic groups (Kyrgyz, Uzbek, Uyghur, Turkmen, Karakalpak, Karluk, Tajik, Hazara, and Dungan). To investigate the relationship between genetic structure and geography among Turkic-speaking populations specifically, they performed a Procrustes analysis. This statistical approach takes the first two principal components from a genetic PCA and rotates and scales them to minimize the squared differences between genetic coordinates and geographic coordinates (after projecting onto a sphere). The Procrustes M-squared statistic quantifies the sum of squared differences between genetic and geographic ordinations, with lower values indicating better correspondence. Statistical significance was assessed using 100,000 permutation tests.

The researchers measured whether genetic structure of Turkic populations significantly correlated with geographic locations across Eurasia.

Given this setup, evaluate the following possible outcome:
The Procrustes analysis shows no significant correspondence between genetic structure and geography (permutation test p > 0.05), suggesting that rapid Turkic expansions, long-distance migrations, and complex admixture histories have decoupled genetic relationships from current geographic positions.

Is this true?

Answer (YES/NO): NO